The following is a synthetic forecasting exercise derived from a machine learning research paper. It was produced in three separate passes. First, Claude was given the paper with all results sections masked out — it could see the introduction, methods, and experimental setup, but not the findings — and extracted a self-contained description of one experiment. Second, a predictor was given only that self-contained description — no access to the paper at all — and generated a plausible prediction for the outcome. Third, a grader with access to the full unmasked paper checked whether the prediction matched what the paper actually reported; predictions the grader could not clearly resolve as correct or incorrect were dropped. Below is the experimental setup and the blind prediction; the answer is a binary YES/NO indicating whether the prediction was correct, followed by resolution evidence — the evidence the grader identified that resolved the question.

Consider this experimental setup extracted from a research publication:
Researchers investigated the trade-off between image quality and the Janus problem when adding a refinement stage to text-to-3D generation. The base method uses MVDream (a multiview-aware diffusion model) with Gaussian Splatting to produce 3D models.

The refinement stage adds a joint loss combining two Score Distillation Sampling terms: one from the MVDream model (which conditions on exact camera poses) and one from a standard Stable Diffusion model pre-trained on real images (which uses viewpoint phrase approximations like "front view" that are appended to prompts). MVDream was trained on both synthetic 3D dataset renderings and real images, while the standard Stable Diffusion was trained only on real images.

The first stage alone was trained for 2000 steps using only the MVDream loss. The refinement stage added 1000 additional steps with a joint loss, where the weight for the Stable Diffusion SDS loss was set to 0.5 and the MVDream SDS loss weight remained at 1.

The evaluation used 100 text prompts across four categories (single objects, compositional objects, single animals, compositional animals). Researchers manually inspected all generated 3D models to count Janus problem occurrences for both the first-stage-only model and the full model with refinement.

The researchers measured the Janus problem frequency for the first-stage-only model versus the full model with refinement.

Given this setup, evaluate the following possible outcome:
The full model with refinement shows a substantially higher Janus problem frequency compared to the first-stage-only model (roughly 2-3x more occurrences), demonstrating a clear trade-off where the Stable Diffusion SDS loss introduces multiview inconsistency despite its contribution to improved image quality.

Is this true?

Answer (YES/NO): NO